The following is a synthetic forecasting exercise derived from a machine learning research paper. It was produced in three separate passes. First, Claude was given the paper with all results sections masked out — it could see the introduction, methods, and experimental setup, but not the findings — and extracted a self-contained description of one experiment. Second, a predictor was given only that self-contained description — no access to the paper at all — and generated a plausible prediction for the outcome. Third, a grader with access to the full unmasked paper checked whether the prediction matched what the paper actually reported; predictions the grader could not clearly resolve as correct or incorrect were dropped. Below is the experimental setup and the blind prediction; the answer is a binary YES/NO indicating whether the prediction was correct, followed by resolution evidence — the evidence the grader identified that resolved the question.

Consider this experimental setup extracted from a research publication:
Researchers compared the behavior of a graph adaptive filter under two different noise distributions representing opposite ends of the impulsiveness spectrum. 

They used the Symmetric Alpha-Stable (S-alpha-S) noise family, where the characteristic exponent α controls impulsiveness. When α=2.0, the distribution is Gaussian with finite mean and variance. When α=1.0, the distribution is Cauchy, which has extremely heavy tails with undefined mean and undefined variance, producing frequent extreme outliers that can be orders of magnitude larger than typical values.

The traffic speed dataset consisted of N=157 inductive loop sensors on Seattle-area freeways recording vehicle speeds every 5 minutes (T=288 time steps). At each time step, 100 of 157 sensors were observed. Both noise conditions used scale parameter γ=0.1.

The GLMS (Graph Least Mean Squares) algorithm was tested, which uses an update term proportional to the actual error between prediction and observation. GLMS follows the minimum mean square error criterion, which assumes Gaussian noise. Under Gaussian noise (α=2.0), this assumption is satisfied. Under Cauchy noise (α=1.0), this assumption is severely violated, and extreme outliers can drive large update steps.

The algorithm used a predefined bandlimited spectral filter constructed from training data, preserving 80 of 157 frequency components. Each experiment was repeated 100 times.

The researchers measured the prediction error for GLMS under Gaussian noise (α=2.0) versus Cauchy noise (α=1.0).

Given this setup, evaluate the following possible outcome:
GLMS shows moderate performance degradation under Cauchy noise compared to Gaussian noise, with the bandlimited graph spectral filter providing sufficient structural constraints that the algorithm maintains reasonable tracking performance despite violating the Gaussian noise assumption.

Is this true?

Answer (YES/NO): NO